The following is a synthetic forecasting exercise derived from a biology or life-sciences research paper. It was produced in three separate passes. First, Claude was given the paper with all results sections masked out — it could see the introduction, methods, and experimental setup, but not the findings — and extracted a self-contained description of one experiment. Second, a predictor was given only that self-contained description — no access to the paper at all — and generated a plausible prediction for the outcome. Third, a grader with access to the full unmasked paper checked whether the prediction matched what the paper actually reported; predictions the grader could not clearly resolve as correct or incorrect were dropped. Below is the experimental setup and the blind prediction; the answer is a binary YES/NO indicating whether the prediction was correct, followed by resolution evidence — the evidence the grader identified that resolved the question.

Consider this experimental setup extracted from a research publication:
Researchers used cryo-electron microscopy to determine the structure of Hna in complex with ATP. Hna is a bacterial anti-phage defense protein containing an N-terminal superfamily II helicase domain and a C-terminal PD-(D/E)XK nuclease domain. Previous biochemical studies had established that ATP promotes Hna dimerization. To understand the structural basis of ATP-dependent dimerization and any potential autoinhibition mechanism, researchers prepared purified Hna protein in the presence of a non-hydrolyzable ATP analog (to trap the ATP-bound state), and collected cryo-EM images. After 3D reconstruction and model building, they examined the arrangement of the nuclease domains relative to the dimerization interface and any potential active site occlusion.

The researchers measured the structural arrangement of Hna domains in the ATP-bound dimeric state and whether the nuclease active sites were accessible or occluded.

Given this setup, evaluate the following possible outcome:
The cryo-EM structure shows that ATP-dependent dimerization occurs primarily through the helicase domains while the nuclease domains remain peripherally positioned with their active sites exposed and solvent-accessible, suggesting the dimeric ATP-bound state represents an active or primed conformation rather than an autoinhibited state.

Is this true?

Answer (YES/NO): NO